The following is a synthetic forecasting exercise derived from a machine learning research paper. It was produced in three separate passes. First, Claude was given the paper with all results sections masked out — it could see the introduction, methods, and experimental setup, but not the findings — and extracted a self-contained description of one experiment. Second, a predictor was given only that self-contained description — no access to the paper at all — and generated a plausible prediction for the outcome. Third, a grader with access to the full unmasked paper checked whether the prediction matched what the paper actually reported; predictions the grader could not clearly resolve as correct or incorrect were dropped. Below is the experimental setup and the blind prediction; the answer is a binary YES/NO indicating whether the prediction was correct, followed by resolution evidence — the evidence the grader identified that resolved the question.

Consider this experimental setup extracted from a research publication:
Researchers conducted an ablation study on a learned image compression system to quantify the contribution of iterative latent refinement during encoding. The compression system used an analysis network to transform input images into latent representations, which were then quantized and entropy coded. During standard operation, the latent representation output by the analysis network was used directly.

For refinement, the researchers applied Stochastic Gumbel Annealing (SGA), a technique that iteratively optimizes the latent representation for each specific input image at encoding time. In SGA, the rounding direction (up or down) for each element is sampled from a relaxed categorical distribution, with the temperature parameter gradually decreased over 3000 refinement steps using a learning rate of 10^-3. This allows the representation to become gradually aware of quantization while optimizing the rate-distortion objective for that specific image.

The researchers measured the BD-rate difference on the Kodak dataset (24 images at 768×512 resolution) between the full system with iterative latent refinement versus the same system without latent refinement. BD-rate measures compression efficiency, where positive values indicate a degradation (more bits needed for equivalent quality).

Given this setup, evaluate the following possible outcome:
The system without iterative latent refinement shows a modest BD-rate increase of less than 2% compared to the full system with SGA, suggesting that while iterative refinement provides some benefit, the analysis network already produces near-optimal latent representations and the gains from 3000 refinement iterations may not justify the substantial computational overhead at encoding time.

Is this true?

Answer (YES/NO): NO